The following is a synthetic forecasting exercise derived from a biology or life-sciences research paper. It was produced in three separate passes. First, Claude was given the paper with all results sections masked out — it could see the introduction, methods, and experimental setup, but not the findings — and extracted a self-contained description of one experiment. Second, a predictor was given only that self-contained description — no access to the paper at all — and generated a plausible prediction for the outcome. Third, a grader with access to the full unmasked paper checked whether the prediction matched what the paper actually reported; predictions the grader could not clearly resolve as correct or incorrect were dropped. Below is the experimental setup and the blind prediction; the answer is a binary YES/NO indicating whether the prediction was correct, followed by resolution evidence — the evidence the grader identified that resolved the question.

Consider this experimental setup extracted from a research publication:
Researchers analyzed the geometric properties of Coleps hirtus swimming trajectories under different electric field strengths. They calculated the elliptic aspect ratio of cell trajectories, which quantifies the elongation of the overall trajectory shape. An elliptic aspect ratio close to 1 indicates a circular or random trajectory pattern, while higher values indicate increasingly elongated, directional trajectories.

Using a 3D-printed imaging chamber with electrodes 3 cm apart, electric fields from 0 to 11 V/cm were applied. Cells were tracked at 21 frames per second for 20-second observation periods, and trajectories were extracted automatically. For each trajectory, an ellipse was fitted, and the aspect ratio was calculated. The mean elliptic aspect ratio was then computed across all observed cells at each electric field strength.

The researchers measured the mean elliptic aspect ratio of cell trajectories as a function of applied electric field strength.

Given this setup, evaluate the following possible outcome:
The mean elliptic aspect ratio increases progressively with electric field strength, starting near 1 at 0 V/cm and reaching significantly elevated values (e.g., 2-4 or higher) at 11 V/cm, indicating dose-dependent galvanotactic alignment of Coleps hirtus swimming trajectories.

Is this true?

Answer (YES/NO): NO